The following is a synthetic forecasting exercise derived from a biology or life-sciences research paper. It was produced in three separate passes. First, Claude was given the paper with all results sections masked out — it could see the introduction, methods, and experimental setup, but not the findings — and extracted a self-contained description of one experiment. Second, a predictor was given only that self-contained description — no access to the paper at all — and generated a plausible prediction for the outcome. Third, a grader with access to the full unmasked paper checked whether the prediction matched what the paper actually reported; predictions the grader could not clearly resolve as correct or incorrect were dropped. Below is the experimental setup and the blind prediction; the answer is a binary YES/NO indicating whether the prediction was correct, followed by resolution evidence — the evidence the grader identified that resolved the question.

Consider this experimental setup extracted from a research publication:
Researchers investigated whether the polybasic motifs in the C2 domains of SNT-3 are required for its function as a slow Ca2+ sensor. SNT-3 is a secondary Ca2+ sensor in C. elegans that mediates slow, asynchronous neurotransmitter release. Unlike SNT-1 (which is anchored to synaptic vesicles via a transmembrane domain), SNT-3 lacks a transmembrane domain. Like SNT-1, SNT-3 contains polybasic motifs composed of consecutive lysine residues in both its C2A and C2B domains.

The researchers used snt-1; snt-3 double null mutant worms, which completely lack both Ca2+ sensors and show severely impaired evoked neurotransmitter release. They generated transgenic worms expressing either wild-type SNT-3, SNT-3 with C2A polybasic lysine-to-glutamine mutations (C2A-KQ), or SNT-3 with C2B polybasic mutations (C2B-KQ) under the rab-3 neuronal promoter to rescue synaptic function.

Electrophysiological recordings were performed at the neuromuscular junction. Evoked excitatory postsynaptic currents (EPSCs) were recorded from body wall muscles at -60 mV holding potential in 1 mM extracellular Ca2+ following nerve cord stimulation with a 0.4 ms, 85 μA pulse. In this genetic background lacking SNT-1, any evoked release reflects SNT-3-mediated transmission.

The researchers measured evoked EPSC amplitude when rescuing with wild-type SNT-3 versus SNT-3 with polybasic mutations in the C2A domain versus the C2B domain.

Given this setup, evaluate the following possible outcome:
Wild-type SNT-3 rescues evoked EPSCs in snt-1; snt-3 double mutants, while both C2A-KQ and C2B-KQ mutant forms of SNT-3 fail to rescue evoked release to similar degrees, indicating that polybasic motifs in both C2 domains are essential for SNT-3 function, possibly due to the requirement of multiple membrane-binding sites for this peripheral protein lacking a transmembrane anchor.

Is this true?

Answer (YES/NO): NO